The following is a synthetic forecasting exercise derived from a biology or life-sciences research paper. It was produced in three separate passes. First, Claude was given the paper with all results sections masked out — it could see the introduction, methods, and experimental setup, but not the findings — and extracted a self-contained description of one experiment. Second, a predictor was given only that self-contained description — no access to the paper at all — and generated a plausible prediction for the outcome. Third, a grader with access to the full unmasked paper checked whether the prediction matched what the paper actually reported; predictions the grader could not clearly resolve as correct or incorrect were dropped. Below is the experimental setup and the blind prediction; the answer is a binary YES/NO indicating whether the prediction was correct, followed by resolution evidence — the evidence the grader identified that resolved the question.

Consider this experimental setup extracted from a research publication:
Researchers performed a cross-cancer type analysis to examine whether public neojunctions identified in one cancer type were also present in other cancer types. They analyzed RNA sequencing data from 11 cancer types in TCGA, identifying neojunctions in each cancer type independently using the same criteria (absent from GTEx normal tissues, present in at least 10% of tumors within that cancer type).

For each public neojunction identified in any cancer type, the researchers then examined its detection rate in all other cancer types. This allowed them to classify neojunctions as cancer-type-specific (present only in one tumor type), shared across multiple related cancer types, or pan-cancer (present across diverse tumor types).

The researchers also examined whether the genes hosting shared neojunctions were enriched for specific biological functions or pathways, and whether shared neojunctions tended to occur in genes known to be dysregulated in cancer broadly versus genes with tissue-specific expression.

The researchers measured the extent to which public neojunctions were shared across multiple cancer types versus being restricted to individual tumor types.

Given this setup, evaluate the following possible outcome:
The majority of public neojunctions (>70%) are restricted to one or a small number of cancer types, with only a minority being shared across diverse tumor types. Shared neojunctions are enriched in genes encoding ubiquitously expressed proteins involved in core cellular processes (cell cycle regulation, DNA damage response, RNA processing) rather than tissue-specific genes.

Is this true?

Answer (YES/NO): NO